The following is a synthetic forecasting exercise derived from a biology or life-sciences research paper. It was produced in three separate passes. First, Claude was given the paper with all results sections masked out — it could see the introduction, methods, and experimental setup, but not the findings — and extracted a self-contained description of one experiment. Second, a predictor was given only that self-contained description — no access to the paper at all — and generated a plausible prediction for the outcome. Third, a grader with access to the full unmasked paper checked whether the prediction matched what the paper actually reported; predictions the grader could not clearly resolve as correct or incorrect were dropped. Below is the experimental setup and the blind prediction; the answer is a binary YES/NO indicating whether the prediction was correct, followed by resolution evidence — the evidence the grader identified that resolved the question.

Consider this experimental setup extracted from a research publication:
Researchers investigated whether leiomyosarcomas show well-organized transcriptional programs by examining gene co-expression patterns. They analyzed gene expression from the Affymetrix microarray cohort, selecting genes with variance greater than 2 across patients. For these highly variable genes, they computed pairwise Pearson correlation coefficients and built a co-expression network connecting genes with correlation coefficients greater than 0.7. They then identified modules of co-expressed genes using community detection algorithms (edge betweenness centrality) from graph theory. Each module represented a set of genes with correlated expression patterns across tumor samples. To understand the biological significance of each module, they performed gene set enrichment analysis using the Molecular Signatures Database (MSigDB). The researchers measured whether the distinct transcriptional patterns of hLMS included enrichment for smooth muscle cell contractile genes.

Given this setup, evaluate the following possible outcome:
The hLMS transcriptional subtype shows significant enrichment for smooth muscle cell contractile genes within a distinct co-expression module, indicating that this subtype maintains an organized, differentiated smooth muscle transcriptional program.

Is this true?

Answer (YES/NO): YES